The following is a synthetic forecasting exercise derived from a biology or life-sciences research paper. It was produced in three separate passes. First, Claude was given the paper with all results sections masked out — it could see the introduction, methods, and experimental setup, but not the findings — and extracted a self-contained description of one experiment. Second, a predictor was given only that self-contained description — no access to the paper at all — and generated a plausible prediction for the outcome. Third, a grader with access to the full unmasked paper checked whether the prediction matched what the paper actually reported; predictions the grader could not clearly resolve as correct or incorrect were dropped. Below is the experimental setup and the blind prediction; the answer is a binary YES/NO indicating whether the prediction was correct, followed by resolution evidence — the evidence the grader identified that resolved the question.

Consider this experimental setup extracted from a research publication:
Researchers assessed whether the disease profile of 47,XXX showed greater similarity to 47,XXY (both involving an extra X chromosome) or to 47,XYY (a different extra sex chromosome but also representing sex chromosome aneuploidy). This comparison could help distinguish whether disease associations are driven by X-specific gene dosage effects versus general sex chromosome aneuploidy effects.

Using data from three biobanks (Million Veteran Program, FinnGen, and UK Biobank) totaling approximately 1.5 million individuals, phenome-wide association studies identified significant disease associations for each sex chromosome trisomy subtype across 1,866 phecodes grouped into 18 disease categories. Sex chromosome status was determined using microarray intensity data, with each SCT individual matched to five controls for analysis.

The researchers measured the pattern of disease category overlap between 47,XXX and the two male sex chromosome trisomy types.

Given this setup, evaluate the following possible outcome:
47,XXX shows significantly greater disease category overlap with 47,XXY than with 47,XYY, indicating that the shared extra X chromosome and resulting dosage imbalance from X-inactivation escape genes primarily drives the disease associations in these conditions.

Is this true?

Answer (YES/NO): NO